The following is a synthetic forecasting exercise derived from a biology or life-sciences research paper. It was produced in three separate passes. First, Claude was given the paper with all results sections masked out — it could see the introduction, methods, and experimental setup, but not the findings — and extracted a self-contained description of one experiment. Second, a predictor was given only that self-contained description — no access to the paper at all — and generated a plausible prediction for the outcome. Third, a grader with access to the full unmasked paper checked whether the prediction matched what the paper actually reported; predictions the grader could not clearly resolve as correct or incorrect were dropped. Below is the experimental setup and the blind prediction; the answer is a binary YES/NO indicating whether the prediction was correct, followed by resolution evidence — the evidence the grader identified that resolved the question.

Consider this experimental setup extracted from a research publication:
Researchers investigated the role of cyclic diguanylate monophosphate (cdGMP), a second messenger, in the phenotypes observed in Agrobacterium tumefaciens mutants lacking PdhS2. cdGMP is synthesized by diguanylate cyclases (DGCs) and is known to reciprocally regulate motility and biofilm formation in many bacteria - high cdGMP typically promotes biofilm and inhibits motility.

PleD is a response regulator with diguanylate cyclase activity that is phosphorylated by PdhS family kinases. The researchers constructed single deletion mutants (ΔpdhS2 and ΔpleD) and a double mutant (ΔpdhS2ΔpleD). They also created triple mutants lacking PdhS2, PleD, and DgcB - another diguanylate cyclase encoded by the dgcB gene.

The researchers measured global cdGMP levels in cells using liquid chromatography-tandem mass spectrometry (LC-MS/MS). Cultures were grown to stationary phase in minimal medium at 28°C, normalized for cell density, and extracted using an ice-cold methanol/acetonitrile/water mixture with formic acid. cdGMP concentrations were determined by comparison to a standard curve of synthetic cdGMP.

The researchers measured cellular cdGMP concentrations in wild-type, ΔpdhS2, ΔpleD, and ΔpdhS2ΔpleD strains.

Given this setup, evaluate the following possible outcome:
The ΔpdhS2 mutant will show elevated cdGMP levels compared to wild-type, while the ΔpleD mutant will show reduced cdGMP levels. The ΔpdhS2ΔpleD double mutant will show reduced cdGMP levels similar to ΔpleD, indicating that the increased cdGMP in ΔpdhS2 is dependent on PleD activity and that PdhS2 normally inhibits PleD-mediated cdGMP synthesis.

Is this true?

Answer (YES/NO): NO